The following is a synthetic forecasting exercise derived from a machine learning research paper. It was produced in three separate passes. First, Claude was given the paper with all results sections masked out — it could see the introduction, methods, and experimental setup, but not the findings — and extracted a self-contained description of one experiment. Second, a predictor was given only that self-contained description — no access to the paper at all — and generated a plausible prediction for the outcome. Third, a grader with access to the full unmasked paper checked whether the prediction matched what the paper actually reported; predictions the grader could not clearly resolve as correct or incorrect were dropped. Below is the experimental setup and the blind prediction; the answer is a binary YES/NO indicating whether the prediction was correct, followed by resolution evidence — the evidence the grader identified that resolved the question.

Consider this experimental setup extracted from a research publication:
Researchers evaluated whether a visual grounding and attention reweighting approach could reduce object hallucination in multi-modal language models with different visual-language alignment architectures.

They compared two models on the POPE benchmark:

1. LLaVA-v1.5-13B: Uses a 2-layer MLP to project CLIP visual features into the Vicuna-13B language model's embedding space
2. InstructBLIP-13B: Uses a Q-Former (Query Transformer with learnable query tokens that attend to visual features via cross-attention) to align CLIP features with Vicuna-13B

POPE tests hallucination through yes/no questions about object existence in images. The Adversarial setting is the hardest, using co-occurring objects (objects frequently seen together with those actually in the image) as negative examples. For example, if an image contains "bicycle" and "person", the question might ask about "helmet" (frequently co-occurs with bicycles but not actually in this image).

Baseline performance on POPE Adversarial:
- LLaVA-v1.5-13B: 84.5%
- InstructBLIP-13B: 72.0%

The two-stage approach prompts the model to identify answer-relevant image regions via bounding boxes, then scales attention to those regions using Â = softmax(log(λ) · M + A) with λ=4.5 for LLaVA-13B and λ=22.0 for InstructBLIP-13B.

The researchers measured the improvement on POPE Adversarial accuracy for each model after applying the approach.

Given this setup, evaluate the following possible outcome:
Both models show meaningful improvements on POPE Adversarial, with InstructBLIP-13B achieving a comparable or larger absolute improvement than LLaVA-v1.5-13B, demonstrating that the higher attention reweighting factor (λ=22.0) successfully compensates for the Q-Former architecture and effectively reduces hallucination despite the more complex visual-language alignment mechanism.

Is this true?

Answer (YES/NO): NO